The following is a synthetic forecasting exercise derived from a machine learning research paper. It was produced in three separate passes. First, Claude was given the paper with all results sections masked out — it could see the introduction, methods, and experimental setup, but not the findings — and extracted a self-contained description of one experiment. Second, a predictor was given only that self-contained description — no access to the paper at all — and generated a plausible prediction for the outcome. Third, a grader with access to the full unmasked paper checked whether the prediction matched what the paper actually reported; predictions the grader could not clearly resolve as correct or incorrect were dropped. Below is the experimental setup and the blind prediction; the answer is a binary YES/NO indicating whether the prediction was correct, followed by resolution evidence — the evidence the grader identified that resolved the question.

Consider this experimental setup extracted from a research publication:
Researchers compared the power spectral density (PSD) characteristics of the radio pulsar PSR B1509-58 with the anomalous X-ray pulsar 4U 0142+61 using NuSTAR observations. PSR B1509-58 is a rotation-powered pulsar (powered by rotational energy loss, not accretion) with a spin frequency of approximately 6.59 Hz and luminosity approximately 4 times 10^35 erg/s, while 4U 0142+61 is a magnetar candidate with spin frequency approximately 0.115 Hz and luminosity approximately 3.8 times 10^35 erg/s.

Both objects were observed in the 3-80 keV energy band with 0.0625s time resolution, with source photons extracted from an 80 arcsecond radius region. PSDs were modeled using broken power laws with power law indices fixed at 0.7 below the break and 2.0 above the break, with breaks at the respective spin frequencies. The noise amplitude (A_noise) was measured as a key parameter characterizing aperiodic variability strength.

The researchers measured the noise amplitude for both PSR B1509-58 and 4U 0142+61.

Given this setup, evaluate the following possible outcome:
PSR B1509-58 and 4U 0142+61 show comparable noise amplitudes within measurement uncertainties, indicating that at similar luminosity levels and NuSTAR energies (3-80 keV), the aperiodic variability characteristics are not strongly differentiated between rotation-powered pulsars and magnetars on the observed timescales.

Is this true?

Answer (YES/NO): NO